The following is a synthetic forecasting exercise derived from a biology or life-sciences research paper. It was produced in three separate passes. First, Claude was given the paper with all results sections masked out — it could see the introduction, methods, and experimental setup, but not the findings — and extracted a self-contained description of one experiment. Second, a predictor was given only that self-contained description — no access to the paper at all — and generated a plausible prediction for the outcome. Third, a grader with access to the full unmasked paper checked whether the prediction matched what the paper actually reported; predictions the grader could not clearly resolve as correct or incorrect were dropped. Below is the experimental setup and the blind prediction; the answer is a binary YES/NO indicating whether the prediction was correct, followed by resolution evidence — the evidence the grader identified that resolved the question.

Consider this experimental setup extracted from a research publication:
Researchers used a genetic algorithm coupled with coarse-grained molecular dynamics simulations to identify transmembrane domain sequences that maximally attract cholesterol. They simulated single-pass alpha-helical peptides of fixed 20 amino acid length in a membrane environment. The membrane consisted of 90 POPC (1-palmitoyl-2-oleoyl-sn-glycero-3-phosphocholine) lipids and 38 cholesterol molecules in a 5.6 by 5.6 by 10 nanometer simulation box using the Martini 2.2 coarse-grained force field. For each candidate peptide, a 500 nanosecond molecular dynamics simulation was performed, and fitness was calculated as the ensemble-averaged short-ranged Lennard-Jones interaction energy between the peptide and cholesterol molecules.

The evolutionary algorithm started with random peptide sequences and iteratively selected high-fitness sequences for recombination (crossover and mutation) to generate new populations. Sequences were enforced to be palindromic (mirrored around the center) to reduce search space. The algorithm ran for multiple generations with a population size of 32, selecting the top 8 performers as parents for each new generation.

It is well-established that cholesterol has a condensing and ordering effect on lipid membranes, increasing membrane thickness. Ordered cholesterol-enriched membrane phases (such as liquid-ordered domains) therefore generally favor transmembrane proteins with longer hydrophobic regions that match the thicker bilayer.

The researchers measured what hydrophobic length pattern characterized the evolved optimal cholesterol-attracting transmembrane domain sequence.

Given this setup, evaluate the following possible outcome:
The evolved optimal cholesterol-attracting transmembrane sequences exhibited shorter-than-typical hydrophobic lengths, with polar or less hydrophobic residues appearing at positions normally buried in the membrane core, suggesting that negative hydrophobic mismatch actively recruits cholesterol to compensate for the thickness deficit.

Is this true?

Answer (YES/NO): YES